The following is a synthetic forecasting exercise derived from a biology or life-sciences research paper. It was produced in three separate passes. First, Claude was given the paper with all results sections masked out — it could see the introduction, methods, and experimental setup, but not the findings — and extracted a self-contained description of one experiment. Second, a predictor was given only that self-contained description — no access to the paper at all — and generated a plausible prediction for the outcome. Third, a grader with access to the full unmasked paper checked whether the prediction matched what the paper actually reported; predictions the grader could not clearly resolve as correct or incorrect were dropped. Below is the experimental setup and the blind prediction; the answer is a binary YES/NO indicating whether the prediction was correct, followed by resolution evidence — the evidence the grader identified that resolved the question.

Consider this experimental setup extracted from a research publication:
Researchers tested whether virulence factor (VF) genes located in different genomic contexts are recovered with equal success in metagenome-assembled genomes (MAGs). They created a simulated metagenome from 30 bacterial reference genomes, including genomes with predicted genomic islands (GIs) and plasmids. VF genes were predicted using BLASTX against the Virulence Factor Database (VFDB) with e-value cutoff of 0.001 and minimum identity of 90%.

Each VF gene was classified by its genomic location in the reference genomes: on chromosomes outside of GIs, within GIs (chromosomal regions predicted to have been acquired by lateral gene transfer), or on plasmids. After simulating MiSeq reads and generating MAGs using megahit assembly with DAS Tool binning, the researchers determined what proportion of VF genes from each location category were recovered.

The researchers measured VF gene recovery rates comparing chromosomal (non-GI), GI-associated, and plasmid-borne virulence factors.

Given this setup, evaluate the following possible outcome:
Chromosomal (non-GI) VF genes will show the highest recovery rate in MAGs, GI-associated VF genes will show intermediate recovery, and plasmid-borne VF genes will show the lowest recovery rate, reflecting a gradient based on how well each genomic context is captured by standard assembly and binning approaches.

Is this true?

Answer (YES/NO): NO